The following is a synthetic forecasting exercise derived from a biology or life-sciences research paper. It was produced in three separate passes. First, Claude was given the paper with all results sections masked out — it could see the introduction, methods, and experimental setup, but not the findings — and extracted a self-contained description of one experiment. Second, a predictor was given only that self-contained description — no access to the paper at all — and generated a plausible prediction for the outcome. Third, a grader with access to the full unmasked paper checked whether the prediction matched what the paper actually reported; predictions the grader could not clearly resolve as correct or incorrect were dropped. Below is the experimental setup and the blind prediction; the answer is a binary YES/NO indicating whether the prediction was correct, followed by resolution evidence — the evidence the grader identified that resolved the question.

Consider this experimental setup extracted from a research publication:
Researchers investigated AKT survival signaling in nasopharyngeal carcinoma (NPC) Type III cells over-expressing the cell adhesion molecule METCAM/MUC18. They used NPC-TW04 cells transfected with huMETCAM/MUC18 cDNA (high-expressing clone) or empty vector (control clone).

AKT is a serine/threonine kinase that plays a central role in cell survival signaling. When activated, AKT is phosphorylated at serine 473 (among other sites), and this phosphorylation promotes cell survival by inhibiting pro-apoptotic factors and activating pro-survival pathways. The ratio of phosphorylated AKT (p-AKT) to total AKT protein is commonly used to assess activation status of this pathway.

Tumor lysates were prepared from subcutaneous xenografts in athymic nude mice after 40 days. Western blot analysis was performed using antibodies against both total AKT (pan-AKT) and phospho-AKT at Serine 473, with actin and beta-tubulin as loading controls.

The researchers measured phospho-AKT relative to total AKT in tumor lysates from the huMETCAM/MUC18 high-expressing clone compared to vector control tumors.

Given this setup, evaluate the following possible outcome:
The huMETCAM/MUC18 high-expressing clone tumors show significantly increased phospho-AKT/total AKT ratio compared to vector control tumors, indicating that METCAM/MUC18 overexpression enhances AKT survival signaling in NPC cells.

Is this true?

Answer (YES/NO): YES